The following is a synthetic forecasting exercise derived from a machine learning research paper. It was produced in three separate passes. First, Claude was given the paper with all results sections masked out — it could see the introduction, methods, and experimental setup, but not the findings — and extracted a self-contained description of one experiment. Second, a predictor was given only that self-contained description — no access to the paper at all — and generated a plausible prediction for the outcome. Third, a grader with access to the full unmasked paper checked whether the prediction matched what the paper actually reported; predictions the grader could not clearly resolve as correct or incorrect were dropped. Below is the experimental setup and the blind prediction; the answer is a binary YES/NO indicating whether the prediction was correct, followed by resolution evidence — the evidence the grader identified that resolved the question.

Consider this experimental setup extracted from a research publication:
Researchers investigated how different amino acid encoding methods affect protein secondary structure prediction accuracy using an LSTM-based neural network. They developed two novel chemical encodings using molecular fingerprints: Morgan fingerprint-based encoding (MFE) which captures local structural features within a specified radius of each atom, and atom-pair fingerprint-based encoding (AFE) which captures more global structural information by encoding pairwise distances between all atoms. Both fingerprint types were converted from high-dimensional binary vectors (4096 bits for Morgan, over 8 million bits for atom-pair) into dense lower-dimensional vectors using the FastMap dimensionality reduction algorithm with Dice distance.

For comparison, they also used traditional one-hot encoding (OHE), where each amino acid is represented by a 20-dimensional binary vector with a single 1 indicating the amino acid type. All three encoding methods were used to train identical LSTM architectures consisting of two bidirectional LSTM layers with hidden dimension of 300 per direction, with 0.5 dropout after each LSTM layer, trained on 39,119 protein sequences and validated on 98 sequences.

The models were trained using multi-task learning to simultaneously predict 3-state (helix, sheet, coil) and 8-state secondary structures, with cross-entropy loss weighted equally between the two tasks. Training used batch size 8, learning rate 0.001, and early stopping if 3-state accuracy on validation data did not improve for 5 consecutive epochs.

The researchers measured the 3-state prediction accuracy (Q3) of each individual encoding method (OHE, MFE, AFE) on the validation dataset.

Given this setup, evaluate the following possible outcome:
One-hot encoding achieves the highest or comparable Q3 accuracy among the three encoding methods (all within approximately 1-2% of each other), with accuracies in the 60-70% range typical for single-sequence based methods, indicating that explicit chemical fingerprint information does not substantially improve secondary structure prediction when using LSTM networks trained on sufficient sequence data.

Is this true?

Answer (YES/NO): NO